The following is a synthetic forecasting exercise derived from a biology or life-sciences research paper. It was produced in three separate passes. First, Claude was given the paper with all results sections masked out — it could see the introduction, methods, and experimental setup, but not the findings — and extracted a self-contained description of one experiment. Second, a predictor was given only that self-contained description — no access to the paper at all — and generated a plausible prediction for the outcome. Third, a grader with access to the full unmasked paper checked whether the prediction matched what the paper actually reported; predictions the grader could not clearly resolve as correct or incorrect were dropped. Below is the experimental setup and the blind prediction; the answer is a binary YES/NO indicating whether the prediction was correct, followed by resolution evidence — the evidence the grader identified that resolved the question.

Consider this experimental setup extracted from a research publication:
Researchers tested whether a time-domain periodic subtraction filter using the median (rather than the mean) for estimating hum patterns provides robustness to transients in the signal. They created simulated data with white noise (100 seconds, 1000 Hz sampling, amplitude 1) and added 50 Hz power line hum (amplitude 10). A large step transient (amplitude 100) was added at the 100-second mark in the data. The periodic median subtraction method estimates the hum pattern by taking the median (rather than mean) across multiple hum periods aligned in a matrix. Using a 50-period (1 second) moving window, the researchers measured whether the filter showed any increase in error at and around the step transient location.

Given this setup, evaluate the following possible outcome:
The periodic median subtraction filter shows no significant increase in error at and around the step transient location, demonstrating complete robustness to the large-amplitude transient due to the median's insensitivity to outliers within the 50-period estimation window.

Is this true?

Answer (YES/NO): YES